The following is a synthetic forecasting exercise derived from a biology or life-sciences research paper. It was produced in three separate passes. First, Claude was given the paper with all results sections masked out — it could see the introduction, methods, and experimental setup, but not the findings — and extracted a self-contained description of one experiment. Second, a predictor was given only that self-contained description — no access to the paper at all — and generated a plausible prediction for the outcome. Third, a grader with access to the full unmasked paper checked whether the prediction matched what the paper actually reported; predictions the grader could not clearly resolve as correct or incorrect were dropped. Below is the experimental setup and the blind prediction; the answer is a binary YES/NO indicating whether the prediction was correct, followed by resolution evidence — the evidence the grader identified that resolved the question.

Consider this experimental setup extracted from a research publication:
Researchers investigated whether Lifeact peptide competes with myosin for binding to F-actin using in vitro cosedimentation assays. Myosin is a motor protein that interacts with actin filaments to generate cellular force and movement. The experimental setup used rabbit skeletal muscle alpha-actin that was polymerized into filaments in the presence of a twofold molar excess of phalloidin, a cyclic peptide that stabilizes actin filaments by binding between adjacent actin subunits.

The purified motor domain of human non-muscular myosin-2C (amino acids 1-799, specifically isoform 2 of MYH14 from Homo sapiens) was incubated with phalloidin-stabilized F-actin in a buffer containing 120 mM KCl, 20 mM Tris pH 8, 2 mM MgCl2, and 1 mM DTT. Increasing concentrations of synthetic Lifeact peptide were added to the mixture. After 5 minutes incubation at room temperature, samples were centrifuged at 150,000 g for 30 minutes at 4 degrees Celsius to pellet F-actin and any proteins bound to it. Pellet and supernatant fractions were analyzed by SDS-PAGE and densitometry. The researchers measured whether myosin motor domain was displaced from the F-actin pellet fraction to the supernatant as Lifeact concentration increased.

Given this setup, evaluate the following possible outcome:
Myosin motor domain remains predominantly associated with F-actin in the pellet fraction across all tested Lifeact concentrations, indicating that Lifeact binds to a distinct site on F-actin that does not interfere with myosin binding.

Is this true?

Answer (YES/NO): NO